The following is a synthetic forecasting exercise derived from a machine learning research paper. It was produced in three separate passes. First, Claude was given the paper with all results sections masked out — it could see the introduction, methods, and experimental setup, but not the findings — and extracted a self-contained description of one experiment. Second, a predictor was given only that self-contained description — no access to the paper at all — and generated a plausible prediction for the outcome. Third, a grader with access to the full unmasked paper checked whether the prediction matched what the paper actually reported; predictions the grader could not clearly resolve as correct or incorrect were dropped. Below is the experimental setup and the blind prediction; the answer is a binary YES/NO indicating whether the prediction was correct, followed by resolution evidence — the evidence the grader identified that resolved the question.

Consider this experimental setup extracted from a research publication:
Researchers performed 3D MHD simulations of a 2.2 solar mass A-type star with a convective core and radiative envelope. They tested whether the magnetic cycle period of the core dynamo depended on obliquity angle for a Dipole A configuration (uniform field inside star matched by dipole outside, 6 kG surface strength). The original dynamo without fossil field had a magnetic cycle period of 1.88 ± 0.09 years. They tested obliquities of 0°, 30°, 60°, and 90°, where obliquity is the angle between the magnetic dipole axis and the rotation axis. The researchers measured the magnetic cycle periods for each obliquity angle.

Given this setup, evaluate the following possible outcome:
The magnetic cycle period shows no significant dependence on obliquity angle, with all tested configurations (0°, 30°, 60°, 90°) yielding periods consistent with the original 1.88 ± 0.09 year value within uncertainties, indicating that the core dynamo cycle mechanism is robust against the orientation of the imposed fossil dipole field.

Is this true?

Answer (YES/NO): NO